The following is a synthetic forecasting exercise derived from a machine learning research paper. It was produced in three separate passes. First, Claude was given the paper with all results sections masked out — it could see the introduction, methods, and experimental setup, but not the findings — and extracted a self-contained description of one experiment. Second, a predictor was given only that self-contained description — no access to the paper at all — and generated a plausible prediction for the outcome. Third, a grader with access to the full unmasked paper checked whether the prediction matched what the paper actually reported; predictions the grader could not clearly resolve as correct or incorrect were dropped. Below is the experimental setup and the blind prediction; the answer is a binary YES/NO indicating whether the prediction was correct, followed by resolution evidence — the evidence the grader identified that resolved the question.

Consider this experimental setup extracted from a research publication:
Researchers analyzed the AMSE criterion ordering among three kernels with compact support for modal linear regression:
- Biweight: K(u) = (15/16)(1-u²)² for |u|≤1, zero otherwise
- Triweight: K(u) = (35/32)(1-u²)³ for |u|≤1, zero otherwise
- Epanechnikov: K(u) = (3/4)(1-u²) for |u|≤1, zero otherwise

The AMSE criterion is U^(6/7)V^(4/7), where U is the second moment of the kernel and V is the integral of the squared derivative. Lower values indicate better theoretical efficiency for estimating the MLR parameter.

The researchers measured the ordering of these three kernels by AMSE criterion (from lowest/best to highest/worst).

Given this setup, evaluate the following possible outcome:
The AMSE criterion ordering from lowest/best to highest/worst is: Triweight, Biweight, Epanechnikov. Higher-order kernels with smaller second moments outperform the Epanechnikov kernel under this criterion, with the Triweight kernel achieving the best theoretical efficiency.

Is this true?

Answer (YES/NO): NO